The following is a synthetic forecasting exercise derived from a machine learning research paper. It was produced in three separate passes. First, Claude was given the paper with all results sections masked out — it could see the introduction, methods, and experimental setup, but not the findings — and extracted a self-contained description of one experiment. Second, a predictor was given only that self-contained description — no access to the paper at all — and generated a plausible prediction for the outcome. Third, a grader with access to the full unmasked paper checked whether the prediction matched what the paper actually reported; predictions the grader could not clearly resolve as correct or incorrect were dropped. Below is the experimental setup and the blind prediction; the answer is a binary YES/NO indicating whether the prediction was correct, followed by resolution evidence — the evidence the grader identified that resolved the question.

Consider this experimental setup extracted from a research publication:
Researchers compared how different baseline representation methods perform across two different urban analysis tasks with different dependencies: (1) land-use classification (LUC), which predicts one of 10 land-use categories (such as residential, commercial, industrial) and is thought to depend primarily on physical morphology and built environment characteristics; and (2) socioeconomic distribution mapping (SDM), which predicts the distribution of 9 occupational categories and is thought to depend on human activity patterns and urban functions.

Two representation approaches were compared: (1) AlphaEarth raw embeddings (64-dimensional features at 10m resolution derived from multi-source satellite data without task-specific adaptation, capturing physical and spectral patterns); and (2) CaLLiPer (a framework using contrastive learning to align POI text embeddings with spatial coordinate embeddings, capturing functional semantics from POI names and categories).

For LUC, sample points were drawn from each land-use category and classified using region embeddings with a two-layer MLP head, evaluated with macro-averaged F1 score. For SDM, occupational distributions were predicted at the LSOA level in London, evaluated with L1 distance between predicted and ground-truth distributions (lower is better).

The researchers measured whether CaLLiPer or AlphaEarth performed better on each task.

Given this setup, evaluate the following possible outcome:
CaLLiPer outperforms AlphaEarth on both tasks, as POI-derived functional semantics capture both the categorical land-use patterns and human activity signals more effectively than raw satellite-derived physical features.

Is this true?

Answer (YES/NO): NO